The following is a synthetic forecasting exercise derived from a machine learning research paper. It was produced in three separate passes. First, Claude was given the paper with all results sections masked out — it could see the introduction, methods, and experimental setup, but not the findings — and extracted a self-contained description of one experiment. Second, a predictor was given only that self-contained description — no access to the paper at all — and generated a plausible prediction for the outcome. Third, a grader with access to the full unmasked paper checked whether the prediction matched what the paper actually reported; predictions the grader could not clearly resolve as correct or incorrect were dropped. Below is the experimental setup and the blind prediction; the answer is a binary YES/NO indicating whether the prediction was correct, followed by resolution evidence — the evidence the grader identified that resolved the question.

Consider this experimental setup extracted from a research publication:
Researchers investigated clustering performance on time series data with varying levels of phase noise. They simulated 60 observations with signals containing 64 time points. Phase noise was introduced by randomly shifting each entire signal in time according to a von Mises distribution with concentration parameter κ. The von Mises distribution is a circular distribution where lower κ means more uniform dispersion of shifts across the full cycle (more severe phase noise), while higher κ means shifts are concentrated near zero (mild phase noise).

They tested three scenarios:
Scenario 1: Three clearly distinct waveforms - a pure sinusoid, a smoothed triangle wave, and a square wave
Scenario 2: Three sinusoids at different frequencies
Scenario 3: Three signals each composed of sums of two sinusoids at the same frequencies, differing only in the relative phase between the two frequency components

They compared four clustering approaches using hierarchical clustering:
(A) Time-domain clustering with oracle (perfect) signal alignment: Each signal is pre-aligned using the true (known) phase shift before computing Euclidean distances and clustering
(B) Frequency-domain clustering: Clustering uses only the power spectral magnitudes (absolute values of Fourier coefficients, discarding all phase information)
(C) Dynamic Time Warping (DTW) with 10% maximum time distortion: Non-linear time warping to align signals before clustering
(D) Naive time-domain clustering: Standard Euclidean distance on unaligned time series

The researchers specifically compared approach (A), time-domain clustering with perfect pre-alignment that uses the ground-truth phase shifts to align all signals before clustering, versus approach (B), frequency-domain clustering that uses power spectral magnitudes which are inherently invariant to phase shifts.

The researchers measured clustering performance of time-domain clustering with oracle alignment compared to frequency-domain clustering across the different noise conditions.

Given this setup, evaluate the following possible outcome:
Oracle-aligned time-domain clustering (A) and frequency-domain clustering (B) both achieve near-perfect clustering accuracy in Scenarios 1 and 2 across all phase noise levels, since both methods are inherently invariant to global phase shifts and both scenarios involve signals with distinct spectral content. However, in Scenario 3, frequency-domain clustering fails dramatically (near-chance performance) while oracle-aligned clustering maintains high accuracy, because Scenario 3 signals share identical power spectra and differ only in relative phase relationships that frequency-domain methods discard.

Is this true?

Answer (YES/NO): NO